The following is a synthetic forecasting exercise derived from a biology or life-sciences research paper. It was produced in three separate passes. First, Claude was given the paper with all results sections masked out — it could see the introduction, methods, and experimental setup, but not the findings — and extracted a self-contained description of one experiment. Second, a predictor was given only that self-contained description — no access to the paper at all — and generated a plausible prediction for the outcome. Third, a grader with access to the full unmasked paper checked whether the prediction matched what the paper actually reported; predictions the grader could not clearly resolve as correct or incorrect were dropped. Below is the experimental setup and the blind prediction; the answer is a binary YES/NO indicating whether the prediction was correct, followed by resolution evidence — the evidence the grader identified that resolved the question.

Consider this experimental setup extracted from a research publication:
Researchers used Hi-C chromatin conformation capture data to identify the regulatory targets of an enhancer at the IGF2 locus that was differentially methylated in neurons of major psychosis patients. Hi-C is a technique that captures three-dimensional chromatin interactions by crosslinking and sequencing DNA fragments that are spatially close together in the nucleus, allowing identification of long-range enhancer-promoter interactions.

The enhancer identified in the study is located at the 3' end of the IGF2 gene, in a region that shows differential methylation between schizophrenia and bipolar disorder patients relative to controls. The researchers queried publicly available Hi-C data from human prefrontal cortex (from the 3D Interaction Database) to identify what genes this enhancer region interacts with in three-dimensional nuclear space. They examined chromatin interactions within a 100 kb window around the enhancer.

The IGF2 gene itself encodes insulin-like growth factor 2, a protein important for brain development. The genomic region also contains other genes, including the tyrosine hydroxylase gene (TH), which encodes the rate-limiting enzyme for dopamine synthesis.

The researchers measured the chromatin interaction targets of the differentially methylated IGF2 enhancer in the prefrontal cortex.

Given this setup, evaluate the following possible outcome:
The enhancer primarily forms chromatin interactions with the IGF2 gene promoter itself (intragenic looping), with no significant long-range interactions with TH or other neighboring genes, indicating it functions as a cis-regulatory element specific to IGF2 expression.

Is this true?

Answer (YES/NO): NO